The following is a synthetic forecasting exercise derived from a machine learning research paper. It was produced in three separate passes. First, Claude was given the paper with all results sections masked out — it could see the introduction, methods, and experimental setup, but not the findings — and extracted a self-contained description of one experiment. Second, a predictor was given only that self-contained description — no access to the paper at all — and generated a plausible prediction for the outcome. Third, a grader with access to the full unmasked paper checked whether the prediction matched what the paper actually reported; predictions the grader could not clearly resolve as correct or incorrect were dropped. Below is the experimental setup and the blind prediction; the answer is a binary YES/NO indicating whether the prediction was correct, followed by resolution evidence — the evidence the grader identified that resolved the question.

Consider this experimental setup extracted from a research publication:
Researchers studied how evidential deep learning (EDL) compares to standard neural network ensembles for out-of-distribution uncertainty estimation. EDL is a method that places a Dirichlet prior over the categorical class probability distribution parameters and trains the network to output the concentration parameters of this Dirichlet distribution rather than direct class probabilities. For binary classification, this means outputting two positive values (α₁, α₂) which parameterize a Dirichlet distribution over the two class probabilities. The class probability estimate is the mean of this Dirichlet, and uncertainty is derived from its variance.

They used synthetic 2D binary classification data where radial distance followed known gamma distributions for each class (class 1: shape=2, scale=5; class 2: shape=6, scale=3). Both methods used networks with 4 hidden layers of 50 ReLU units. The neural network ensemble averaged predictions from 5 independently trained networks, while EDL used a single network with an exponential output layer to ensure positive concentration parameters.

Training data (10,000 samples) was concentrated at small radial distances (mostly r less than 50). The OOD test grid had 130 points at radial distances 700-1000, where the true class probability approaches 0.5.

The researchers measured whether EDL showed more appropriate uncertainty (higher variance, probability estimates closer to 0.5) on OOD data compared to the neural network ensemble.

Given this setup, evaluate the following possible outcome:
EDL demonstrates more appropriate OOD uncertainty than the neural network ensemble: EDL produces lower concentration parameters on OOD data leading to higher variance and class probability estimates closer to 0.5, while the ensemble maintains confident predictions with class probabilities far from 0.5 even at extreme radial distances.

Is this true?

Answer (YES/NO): NO